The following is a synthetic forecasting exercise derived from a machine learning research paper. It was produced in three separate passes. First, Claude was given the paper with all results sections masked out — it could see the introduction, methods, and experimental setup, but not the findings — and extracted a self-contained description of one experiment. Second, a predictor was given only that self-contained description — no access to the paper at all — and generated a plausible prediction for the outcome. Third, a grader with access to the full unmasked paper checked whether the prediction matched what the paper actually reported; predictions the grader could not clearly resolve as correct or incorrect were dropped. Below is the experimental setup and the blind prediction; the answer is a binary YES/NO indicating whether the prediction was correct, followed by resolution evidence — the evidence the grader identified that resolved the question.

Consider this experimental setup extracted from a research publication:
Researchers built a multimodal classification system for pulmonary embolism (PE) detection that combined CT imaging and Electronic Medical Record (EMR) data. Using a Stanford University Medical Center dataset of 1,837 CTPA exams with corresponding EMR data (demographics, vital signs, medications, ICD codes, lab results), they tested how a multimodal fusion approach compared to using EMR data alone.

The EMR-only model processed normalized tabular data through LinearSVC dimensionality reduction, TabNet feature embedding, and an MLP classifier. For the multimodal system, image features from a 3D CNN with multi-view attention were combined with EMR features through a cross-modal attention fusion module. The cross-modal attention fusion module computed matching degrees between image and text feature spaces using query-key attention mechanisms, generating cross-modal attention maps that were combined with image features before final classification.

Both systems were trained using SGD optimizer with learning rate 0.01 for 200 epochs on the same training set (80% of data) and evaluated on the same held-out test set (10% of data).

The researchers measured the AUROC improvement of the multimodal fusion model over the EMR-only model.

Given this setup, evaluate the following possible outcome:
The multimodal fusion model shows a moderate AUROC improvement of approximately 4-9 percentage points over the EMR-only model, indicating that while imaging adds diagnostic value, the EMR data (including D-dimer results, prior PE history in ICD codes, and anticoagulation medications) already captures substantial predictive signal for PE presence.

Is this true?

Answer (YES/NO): NO